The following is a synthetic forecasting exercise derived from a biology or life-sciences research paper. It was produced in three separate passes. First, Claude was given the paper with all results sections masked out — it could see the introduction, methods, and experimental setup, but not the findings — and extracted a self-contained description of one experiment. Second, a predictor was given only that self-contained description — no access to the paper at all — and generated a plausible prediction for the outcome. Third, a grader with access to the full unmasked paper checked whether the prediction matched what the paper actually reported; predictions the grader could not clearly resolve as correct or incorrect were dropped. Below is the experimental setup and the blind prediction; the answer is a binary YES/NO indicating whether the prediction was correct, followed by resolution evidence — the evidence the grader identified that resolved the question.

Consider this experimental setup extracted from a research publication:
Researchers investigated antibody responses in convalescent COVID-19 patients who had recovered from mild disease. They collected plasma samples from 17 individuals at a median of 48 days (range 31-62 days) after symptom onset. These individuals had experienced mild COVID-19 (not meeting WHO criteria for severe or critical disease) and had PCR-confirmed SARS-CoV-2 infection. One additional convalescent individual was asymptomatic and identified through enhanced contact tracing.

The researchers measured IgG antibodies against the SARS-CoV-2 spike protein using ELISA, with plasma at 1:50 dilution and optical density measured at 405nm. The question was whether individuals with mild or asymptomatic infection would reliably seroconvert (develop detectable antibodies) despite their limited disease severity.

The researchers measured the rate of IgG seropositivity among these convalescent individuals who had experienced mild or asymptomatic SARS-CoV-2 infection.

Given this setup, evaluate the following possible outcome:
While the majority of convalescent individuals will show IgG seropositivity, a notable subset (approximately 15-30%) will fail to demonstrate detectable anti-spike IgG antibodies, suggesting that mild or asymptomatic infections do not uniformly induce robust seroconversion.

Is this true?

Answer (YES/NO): NO